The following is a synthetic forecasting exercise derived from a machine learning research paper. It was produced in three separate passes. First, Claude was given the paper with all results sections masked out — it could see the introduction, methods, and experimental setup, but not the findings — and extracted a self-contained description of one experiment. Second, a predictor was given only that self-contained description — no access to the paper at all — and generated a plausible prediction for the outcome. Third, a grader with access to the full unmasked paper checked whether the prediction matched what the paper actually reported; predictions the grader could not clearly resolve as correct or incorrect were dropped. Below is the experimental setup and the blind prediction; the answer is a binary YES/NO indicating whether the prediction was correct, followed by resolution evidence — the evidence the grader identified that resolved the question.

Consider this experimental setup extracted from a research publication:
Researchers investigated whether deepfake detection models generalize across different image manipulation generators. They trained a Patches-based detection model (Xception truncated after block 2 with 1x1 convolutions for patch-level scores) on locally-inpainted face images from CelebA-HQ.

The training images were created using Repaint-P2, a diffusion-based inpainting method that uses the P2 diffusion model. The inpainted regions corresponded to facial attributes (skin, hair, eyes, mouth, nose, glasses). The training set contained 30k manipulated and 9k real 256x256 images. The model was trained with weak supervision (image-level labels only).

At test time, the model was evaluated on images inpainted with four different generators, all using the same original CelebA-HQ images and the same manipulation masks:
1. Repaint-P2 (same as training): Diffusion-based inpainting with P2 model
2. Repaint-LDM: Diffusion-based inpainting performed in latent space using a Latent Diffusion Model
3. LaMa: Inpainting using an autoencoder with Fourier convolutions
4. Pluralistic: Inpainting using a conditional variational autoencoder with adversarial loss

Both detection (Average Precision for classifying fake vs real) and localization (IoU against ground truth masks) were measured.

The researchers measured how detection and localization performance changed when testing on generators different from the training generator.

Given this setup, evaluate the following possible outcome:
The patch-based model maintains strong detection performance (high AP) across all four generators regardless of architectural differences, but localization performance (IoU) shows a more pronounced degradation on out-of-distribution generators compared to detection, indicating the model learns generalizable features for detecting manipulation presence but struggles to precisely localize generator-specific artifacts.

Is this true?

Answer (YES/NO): NO